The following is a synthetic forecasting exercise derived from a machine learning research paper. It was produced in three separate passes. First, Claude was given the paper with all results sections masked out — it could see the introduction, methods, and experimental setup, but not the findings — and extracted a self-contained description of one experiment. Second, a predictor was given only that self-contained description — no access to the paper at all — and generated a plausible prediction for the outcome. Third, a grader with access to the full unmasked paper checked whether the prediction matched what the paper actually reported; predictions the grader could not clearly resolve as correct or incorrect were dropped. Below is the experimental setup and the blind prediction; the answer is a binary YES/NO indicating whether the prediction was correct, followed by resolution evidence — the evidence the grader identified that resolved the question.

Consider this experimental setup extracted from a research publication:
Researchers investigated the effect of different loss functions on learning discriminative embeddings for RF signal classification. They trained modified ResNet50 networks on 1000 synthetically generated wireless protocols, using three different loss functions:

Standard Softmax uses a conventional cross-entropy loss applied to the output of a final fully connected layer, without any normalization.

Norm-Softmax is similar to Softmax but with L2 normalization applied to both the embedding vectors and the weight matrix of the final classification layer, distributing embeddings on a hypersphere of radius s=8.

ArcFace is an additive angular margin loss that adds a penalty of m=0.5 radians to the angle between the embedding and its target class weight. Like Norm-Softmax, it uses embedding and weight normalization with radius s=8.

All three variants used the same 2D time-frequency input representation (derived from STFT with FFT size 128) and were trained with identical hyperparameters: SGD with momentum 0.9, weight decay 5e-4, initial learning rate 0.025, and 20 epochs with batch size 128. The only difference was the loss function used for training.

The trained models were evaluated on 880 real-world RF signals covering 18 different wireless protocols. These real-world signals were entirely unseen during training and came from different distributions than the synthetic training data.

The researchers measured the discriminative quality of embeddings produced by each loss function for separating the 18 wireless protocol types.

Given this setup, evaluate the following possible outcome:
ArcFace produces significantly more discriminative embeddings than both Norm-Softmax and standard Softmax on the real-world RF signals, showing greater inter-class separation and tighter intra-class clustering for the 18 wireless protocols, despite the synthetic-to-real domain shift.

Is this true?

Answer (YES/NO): NO